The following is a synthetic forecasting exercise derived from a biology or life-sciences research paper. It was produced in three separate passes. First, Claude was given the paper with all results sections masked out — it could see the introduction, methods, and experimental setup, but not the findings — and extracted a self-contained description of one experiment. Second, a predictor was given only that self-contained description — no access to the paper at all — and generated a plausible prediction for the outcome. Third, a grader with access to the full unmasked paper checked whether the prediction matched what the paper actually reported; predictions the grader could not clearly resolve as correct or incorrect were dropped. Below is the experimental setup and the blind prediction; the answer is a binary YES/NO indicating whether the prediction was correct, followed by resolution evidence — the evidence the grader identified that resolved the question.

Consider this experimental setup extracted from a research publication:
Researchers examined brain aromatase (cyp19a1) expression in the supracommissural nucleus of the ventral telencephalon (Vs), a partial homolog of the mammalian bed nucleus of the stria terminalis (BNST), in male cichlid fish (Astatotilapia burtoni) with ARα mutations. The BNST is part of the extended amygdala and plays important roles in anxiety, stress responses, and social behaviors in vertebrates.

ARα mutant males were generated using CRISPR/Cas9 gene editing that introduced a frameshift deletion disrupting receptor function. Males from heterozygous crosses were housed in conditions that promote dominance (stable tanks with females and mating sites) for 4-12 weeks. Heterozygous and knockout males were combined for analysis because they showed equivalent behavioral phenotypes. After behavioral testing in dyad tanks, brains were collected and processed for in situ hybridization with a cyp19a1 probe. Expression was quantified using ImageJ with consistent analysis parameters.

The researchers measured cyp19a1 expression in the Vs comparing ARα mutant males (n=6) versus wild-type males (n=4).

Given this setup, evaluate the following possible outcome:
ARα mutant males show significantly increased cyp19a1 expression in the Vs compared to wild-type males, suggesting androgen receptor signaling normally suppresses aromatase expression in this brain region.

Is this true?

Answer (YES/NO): NO